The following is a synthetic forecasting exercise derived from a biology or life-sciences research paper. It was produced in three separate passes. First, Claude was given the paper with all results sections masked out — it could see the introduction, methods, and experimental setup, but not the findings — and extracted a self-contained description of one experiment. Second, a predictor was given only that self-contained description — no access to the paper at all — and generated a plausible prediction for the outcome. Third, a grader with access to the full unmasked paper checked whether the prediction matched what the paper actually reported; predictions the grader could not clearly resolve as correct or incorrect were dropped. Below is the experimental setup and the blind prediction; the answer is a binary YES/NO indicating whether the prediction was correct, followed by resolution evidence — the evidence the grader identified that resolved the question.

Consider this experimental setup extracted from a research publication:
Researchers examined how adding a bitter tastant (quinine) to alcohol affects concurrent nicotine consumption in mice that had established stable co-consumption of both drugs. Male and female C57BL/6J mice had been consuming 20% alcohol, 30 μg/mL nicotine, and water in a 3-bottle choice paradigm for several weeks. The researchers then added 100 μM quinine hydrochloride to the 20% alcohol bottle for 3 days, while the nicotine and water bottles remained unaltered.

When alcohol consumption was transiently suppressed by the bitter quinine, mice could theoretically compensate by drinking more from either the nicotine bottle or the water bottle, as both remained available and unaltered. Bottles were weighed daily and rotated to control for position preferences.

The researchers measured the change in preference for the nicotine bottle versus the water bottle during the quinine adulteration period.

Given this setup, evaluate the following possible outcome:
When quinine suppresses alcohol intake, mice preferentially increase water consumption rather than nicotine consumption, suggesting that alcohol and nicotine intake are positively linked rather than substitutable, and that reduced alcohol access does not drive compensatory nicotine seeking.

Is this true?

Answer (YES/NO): NO